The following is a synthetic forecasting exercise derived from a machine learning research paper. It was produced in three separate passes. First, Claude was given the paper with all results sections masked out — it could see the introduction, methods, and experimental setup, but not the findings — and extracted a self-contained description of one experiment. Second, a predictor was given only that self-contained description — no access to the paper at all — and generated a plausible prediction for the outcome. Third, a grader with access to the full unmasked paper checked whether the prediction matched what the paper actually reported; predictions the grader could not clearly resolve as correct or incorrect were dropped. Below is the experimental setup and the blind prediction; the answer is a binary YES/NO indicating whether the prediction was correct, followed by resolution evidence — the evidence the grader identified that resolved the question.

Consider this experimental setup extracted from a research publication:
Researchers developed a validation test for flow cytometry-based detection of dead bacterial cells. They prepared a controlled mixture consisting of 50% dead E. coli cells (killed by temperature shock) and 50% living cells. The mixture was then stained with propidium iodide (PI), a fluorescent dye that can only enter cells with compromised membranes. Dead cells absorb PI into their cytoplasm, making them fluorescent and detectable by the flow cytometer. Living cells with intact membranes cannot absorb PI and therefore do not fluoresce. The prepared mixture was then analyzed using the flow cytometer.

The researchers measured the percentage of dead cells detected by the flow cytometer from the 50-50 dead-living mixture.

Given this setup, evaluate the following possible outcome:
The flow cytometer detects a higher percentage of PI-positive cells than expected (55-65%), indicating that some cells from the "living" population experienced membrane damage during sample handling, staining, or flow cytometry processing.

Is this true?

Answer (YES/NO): NO